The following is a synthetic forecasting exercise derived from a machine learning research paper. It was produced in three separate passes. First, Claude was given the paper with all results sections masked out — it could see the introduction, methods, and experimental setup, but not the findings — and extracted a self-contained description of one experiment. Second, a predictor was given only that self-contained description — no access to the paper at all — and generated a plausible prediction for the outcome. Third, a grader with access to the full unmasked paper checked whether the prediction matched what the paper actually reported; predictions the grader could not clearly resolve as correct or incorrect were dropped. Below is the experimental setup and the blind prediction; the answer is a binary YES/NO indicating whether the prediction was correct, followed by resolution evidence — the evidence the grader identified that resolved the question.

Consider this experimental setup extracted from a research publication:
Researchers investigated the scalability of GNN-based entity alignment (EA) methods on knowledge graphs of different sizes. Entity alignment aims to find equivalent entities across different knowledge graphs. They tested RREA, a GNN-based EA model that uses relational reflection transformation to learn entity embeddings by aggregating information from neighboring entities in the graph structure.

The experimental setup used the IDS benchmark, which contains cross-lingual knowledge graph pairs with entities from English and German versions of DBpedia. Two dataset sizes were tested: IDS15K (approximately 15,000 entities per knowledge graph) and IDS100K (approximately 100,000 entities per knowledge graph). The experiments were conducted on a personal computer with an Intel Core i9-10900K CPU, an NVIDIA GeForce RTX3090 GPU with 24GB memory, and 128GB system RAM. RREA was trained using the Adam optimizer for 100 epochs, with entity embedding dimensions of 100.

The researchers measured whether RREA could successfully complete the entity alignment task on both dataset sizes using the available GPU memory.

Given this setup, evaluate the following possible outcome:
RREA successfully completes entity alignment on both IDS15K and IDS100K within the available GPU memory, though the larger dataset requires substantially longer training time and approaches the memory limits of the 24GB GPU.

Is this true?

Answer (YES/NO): NO